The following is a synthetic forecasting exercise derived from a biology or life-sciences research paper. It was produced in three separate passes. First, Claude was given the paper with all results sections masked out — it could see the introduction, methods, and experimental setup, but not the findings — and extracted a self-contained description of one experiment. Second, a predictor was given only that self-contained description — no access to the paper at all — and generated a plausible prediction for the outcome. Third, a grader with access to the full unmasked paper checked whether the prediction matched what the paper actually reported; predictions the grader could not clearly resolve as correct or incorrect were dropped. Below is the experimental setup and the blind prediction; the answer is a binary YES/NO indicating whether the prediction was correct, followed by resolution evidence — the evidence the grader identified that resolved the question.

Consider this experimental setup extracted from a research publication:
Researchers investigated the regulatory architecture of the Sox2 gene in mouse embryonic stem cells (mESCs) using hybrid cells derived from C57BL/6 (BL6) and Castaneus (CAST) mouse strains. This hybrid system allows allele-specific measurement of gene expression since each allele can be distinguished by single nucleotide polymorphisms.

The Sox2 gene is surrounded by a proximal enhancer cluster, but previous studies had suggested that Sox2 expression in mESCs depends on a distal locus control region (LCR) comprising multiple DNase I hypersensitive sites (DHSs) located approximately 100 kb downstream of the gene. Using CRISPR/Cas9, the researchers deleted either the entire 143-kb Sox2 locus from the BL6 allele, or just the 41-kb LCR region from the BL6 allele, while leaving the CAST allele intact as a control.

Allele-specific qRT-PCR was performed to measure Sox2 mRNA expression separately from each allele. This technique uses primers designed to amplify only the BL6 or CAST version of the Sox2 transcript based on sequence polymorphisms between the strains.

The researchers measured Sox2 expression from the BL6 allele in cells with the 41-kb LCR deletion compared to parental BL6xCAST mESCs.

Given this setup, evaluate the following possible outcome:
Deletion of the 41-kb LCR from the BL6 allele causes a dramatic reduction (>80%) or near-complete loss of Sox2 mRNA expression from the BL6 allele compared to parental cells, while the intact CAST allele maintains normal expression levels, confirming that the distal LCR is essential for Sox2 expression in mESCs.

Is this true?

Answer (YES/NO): YES